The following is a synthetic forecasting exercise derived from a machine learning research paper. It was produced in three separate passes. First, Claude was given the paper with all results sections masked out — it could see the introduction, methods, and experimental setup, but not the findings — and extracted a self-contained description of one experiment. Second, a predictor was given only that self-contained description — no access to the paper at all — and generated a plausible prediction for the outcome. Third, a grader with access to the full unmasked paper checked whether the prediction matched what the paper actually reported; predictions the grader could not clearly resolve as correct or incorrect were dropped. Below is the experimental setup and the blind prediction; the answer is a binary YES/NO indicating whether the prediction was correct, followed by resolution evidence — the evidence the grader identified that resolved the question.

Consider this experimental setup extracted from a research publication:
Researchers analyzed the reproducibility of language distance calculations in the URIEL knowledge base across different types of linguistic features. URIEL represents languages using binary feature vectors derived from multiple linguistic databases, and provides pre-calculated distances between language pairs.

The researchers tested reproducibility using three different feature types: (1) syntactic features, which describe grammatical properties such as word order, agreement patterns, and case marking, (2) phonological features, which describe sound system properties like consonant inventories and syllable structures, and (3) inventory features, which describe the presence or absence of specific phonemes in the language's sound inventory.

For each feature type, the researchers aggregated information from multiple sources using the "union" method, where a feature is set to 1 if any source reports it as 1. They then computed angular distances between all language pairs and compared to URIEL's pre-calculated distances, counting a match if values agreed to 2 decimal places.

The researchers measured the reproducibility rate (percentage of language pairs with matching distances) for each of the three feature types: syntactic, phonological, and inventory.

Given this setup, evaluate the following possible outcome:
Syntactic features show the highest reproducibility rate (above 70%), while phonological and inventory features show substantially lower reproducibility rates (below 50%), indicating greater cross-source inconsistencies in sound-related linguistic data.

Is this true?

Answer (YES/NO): NO